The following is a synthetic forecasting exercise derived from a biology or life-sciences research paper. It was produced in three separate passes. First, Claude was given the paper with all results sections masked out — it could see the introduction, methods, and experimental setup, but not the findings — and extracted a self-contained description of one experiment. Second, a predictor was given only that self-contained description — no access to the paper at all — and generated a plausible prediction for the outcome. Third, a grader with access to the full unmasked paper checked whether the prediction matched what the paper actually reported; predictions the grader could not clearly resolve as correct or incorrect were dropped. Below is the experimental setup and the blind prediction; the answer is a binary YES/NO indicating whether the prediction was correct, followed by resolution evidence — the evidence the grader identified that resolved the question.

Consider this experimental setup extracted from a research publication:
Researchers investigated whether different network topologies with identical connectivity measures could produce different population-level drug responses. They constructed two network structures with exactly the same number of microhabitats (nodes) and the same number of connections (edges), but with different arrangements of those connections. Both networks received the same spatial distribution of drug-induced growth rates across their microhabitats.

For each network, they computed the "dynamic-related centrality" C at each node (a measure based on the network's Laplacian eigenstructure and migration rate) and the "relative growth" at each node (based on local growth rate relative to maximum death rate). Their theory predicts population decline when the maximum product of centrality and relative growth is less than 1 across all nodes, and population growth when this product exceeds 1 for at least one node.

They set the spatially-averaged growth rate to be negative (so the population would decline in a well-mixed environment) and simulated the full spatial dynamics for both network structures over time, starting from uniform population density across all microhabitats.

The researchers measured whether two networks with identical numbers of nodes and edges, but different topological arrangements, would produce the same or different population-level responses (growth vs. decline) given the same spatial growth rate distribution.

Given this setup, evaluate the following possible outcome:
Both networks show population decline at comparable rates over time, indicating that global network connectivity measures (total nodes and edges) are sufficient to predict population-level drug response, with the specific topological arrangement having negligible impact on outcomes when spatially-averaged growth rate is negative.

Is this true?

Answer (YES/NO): NO